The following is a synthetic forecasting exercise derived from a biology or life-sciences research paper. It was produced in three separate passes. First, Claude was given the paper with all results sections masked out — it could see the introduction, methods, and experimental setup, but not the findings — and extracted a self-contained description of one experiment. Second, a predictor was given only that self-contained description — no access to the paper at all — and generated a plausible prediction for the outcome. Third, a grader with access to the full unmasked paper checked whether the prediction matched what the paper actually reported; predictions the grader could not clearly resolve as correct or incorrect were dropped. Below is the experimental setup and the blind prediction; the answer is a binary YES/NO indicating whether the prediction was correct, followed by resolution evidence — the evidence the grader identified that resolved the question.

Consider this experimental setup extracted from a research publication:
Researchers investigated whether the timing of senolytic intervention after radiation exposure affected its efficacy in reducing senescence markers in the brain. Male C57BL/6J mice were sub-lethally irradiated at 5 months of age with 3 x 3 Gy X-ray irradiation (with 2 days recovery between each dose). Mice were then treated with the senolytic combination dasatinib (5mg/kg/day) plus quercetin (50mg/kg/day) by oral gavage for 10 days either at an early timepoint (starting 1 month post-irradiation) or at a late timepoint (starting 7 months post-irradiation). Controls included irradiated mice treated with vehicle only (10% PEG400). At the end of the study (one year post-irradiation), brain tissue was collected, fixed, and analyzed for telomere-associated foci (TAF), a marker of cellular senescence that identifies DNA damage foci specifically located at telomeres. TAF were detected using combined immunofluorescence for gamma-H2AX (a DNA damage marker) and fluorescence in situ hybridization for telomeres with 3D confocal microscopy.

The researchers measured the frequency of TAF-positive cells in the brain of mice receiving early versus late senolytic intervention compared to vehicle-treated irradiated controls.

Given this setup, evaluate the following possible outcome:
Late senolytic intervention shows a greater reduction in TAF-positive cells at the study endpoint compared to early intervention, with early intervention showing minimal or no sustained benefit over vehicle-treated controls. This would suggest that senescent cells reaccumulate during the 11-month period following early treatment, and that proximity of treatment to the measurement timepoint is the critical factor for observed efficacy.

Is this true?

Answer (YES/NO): NO